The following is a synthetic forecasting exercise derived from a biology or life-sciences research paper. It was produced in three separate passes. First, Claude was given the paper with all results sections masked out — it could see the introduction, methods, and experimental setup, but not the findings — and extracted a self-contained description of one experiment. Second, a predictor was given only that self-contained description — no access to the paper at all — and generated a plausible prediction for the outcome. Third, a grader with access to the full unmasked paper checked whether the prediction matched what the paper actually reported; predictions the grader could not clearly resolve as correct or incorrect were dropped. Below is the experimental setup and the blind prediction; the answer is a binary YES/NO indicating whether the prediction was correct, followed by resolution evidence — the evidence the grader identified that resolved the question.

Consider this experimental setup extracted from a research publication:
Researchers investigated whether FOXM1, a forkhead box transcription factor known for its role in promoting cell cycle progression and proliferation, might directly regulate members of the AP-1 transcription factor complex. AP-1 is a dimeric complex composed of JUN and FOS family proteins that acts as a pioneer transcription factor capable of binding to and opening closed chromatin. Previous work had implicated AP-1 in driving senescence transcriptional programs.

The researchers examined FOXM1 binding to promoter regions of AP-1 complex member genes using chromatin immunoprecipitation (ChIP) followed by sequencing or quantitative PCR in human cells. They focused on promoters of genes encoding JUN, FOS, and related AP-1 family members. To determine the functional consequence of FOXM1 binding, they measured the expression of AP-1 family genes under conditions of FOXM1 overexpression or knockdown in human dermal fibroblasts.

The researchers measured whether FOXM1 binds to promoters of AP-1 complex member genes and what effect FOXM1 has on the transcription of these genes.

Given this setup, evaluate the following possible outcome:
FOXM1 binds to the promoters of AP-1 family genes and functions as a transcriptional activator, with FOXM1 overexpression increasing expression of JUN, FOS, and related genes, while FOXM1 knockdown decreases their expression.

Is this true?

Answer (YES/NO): NO